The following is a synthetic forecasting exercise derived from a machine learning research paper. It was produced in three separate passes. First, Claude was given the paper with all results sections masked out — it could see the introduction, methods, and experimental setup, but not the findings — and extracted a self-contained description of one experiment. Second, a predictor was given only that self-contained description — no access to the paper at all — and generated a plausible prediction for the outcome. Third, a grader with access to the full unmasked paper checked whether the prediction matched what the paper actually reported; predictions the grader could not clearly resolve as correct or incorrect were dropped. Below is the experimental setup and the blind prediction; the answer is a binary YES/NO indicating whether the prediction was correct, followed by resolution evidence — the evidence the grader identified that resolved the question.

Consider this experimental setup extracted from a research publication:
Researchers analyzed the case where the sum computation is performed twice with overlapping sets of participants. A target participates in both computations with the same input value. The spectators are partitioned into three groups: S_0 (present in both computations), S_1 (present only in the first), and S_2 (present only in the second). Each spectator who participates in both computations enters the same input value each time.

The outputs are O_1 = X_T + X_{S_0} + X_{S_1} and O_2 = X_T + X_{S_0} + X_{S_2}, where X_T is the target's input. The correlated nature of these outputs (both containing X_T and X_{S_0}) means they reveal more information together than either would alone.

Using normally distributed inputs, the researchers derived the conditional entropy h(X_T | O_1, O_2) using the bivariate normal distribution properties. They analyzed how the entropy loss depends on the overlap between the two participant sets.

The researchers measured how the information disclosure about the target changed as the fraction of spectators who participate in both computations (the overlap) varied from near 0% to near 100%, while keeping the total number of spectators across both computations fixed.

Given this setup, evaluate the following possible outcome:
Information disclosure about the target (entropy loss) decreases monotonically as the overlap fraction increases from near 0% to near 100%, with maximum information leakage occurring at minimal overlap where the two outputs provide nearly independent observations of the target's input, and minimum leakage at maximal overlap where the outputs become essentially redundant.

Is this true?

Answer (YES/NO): YES